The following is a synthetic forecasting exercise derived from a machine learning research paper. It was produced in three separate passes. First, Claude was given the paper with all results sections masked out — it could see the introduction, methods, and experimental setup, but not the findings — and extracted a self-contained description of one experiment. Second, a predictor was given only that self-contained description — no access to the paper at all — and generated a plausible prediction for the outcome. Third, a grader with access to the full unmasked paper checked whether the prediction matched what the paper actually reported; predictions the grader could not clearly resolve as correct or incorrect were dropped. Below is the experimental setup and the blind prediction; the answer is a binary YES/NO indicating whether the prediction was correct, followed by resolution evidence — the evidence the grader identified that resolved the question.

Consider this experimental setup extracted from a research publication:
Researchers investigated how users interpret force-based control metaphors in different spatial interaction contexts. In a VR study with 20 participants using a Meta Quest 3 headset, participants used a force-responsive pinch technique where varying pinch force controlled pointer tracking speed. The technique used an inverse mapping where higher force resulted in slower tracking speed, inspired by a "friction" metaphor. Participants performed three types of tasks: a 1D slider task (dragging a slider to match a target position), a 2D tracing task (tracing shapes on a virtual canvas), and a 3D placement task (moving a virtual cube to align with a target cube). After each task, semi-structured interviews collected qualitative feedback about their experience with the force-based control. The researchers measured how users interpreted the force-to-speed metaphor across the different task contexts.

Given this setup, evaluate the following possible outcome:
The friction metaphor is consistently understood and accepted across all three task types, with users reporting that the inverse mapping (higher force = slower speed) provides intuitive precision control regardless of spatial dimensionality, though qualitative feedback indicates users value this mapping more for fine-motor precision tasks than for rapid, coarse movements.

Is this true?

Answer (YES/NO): NO